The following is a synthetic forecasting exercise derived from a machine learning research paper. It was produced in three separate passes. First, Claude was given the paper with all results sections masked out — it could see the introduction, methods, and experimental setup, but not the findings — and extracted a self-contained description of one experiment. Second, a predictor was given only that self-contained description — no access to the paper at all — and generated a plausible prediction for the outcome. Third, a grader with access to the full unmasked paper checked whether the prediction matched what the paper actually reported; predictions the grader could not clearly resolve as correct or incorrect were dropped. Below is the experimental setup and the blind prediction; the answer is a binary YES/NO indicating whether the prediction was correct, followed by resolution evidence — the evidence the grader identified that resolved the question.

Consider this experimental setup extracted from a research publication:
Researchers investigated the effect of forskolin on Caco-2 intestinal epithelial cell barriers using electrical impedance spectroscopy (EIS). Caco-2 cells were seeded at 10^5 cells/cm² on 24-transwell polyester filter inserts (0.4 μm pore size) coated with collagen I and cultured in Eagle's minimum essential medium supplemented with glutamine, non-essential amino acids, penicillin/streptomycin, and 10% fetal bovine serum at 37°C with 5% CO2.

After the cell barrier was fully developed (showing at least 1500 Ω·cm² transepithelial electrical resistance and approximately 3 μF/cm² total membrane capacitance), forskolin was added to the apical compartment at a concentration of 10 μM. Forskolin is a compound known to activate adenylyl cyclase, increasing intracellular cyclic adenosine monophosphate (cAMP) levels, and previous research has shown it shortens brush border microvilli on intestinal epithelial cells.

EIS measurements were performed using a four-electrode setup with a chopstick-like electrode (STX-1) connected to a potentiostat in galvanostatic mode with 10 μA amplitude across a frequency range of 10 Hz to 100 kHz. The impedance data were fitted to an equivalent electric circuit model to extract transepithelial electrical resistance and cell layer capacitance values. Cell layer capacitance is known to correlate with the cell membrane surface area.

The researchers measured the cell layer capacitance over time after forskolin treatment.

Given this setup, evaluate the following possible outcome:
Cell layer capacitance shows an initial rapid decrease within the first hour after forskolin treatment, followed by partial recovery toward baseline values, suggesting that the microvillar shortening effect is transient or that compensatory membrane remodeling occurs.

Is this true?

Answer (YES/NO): NO